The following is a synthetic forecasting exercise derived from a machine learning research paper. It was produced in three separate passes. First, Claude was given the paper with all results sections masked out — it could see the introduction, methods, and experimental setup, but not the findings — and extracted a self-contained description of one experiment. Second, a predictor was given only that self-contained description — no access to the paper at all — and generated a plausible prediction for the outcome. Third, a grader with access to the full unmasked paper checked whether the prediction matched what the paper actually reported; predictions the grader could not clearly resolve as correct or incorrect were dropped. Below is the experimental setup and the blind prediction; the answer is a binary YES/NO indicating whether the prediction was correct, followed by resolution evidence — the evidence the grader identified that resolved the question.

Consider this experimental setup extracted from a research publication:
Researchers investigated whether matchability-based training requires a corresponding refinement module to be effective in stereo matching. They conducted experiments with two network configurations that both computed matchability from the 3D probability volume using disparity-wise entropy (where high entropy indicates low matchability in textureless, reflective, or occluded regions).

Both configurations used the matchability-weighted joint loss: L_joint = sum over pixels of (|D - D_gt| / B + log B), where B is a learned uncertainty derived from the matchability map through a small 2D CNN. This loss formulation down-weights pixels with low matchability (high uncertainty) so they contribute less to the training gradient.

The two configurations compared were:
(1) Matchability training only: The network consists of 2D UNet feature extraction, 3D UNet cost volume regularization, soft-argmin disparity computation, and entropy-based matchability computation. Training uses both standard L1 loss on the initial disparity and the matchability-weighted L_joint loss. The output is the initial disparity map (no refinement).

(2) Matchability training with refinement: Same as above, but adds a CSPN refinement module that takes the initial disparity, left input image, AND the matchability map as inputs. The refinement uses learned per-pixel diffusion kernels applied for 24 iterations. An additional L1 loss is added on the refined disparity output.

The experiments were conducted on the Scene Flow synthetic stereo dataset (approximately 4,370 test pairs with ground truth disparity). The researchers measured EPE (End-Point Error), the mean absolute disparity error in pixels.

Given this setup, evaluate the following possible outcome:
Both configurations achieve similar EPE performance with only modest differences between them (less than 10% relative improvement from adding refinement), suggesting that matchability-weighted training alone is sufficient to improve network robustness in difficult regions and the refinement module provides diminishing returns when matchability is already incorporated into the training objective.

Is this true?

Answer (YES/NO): NO